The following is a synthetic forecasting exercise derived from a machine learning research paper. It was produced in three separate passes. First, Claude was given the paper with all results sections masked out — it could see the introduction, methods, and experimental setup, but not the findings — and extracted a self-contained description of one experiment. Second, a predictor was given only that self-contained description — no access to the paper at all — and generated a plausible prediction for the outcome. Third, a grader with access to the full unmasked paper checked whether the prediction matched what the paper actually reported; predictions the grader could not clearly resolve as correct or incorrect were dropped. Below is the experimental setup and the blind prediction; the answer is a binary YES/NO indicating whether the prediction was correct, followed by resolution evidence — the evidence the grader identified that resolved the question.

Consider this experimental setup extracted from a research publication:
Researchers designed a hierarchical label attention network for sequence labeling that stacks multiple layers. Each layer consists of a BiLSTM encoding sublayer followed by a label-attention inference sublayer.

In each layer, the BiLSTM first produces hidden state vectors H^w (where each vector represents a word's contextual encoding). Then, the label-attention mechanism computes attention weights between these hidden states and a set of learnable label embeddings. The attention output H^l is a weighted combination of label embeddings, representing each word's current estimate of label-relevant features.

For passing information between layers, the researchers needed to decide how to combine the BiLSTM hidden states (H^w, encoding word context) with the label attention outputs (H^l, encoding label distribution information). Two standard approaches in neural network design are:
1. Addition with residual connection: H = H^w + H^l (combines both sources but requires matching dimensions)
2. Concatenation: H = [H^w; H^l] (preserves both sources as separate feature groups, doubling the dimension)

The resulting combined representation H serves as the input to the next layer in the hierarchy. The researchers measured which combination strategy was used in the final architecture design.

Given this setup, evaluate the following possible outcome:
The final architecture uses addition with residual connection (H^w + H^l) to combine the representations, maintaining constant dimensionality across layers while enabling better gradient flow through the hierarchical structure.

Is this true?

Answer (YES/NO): NO